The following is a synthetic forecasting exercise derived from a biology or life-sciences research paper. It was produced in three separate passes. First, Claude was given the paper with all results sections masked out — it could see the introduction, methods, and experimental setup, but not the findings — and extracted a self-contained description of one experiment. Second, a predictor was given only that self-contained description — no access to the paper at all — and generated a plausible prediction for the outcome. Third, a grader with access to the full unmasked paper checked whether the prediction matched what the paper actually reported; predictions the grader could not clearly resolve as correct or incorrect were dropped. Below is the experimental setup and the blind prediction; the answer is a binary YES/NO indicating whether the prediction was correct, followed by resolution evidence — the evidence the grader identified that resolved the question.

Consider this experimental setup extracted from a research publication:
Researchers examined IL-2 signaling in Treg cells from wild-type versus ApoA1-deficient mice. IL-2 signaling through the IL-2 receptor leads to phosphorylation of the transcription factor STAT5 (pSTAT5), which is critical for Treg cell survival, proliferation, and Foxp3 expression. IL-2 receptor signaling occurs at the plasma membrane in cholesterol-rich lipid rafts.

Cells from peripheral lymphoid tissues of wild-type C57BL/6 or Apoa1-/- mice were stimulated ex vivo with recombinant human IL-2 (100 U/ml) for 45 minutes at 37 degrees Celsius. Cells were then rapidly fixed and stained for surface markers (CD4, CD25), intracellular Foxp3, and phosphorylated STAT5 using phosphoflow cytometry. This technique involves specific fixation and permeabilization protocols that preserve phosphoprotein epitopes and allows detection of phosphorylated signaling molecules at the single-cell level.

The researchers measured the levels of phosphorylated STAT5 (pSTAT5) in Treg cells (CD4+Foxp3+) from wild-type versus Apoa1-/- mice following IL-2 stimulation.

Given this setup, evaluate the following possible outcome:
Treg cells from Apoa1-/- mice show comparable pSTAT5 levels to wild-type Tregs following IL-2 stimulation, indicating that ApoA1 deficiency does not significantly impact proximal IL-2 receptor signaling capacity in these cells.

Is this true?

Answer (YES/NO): NO